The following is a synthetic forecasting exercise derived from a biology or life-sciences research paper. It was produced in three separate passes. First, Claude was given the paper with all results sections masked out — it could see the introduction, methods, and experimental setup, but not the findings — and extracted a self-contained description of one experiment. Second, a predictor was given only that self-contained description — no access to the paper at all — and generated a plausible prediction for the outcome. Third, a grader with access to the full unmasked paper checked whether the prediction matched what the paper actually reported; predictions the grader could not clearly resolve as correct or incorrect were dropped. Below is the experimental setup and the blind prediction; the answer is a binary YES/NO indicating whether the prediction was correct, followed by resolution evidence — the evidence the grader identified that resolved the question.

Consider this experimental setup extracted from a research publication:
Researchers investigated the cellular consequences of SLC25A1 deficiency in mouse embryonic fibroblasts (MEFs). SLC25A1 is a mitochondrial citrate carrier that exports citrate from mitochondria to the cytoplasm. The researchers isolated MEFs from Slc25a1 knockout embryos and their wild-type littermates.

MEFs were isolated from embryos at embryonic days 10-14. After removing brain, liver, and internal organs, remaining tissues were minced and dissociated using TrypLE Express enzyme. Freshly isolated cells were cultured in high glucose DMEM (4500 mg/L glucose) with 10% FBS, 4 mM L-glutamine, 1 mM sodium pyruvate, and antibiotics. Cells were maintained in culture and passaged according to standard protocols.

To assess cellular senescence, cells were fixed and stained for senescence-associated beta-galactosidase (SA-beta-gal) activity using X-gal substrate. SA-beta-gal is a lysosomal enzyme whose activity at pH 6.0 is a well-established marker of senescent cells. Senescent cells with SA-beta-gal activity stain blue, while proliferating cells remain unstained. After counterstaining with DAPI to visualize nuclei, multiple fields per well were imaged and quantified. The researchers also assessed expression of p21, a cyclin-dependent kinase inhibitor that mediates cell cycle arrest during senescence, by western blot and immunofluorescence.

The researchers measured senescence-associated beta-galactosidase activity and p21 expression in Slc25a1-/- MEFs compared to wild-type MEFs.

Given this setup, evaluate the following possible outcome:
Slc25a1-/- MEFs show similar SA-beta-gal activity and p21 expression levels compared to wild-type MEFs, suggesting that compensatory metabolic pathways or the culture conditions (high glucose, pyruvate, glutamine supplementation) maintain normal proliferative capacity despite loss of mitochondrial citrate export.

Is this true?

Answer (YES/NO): NO